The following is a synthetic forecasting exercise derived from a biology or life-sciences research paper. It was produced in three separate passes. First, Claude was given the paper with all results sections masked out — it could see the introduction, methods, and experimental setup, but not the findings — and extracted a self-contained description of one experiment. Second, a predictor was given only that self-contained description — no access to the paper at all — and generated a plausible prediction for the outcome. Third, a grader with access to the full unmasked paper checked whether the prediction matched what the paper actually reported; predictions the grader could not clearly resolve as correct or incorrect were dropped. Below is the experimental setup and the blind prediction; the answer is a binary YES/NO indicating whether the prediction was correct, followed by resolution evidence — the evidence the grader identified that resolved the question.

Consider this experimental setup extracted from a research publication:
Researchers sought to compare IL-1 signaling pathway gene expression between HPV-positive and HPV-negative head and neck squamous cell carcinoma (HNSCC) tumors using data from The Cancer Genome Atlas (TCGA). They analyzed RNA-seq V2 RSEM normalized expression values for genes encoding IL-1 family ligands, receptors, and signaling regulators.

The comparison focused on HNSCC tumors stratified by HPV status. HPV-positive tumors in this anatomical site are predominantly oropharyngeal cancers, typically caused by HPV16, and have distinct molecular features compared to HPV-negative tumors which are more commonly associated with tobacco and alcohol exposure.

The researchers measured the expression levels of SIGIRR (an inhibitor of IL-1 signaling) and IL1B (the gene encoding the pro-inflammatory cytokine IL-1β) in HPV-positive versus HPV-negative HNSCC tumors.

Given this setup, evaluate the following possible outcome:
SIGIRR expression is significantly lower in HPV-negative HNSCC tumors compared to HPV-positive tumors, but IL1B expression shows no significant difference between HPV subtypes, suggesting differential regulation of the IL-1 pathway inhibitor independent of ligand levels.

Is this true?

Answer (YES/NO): NO